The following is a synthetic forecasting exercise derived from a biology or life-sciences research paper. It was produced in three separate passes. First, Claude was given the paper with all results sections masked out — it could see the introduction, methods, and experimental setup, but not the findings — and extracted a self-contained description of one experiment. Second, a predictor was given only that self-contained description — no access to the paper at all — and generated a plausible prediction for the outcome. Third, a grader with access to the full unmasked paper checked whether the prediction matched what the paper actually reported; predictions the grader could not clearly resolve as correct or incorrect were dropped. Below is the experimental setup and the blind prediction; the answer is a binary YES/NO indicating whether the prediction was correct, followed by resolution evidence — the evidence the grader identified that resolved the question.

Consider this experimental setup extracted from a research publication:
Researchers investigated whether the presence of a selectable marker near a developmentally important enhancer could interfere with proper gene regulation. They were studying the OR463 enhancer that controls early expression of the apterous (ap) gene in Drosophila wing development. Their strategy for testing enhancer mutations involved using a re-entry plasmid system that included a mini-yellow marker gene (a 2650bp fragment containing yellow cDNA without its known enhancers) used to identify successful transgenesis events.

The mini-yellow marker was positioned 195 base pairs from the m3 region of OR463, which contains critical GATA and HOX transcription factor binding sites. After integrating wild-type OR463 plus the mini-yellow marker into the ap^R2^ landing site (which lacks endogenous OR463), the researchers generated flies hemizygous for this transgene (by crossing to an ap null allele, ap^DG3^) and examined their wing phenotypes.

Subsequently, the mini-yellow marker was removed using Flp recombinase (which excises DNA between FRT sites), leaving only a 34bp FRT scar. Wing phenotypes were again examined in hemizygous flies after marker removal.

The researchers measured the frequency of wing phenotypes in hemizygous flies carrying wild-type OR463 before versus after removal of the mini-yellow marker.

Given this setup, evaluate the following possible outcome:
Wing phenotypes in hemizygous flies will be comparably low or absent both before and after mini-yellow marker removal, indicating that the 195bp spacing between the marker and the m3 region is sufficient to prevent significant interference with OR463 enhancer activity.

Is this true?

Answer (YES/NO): NO